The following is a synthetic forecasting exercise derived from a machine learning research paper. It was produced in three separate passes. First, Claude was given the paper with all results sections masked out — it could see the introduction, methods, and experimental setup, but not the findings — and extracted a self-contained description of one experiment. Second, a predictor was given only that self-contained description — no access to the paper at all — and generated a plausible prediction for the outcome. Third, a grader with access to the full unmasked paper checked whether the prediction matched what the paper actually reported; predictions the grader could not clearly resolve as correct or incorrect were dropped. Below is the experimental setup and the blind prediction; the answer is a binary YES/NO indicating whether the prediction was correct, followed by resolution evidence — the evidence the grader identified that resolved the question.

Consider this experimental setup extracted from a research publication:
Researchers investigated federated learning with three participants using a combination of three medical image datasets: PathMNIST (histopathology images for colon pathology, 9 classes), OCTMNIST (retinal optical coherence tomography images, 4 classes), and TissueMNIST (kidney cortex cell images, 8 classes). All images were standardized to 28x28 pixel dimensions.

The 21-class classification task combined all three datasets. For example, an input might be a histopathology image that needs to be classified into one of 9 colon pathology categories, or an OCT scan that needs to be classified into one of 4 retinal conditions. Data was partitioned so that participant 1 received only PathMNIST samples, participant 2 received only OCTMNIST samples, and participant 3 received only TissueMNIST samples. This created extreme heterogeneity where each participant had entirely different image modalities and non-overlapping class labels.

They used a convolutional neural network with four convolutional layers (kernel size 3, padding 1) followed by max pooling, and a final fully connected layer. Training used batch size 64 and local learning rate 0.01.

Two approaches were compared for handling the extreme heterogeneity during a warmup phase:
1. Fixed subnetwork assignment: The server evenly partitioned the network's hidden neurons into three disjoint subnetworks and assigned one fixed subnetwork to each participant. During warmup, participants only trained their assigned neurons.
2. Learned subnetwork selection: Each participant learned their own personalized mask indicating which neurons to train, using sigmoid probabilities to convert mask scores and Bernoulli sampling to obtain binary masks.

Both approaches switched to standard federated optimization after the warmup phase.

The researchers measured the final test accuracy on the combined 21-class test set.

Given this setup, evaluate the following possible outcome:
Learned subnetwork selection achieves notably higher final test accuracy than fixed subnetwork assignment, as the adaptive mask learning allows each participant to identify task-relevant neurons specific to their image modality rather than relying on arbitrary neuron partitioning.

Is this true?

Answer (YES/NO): NO